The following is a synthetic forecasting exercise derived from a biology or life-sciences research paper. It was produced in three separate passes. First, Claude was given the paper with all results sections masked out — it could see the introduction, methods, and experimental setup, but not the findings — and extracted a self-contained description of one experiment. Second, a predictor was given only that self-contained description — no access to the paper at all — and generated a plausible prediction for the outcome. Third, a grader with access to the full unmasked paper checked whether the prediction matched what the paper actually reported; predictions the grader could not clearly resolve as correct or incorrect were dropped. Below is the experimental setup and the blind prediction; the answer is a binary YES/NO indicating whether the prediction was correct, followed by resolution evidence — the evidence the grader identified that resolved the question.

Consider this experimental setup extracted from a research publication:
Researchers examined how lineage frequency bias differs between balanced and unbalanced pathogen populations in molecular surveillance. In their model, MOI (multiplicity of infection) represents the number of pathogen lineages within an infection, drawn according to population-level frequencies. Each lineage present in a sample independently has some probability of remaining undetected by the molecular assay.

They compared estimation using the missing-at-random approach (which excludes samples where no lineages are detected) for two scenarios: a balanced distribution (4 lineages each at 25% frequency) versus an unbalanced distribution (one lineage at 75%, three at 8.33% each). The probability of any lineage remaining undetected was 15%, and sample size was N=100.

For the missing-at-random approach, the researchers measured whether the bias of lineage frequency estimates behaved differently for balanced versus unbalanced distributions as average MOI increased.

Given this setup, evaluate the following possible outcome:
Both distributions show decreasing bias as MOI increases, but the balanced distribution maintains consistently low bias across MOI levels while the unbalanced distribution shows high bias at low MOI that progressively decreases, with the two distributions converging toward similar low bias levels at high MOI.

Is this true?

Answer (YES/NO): NO